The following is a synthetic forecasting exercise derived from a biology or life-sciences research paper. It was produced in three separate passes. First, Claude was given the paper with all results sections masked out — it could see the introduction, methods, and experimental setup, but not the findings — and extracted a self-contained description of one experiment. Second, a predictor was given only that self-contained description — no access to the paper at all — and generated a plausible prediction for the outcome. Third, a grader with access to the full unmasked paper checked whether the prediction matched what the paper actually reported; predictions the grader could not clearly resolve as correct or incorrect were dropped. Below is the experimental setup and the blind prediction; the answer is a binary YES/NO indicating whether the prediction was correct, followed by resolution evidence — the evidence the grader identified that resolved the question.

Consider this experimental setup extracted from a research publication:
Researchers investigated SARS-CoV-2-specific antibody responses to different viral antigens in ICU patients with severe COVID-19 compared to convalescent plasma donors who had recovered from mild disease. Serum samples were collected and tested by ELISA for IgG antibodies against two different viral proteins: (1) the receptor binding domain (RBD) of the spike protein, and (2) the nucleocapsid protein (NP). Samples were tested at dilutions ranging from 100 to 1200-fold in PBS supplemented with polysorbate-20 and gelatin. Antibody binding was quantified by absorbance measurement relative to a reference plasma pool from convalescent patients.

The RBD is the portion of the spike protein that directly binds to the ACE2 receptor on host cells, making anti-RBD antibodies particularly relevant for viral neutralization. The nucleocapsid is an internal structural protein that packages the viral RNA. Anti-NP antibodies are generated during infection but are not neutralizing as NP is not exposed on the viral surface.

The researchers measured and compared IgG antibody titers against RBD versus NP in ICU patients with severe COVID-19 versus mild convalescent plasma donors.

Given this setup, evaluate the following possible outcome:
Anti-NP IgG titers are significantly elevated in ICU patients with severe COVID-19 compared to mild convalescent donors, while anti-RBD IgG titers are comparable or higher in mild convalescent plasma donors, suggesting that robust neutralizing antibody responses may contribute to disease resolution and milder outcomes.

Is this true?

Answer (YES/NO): NO